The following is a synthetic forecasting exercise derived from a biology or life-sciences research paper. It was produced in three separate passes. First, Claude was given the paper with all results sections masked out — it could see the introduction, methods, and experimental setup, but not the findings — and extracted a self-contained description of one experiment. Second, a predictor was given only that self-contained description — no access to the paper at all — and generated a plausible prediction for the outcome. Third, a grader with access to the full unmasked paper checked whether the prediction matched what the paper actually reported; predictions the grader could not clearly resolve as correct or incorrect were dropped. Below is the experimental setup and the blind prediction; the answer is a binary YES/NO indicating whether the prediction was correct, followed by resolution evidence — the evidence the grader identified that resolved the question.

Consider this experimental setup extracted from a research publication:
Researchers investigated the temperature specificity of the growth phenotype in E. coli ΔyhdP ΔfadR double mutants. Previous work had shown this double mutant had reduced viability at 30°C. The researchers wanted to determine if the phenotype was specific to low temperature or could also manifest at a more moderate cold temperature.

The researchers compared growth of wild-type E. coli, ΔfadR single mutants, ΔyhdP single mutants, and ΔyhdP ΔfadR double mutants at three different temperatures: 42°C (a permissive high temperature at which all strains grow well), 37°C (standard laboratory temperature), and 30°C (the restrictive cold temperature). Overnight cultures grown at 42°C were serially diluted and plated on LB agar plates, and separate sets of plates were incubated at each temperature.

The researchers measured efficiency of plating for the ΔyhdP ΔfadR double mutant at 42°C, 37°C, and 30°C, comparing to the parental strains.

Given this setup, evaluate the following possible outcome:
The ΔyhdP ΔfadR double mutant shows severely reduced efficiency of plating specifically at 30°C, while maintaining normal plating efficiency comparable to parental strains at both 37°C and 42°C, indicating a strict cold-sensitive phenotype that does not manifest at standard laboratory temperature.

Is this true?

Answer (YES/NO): NO